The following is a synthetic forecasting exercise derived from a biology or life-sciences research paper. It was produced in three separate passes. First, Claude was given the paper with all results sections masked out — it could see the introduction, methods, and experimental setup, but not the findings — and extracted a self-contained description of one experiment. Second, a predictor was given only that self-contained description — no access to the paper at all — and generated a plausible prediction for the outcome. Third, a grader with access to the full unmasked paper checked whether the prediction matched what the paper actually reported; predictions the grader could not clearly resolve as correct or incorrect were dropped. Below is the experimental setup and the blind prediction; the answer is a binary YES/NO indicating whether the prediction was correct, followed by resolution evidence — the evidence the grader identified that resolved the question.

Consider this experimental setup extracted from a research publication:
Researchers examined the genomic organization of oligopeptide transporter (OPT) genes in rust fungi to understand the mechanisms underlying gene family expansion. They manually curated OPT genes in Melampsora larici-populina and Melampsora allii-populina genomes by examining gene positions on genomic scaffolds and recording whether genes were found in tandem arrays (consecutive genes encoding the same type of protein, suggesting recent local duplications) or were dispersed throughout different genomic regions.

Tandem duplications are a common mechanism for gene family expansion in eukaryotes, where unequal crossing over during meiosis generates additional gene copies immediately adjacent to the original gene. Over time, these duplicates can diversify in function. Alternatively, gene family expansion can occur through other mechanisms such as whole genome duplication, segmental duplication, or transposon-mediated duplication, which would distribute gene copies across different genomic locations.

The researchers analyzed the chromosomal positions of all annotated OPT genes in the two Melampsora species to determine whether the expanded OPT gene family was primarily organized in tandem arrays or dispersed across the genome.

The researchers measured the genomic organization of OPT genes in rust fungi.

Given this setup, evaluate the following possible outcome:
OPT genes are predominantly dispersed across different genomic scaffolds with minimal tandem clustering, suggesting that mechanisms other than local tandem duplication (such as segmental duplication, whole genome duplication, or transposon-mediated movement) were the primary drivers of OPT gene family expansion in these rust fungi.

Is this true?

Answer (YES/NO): YES